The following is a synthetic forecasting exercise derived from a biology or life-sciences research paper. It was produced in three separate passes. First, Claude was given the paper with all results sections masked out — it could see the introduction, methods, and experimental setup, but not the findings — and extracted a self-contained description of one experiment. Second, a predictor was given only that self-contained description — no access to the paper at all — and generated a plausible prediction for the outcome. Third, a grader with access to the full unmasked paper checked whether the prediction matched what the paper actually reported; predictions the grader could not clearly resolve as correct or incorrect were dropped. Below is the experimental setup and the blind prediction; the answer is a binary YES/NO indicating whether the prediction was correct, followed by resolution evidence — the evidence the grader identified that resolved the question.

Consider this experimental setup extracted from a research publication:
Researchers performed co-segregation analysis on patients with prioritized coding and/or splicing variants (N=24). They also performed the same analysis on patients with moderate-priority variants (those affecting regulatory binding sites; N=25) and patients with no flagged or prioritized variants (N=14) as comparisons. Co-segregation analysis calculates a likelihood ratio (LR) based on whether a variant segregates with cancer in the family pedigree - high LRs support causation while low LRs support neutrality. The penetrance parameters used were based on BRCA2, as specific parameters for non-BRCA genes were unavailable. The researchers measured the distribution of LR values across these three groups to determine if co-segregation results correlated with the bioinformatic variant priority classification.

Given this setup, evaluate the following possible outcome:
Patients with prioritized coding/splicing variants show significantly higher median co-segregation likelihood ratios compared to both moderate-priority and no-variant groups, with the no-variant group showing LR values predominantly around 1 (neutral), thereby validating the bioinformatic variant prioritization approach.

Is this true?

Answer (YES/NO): NO